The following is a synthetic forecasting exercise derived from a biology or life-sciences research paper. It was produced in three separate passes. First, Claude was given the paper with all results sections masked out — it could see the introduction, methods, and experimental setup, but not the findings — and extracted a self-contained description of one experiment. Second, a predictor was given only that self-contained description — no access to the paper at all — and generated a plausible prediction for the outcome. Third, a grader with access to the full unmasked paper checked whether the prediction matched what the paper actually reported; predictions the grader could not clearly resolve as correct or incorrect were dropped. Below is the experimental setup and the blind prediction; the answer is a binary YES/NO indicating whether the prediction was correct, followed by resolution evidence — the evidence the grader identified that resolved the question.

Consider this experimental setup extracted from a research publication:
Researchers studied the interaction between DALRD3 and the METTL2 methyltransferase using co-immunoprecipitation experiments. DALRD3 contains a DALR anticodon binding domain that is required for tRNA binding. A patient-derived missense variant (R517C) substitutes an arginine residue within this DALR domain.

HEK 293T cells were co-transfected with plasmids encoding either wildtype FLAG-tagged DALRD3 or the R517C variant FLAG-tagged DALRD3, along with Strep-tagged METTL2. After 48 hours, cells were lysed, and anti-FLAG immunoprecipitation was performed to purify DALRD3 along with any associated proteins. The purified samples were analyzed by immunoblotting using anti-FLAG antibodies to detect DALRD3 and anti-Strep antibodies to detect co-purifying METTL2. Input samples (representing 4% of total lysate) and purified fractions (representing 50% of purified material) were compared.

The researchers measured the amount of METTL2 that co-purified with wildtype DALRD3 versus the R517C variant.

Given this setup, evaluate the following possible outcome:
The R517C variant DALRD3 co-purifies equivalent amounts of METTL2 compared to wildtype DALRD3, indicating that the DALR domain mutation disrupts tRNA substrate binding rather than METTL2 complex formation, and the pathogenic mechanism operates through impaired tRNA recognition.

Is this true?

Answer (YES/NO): NO